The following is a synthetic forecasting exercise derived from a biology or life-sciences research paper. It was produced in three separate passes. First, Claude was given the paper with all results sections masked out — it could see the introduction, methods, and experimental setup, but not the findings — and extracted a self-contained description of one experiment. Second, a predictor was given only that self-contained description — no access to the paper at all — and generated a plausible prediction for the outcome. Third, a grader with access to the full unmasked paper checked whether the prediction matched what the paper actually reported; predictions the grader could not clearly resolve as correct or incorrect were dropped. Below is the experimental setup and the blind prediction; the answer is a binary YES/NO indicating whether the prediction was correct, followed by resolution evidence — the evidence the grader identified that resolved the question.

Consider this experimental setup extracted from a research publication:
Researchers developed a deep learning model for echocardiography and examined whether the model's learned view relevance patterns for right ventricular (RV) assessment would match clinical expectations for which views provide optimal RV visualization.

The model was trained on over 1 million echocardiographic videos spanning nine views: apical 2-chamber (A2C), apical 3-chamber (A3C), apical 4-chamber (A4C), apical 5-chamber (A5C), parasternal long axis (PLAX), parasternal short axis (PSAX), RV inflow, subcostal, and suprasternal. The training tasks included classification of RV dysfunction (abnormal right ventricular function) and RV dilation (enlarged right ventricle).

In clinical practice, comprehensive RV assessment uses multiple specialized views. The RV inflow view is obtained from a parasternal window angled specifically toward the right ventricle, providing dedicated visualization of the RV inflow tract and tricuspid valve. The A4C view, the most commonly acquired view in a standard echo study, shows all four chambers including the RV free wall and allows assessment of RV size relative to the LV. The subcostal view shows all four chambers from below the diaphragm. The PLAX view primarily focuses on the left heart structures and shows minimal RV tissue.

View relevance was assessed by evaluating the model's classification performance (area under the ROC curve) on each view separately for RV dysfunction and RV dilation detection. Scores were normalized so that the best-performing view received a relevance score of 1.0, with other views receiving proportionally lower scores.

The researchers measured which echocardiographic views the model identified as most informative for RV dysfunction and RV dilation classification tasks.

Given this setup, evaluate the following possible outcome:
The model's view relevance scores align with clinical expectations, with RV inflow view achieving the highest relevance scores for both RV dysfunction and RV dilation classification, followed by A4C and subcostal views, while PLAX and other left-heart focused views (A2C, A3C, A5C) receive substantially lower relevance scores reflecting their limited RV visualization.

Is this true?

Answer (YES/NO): NO